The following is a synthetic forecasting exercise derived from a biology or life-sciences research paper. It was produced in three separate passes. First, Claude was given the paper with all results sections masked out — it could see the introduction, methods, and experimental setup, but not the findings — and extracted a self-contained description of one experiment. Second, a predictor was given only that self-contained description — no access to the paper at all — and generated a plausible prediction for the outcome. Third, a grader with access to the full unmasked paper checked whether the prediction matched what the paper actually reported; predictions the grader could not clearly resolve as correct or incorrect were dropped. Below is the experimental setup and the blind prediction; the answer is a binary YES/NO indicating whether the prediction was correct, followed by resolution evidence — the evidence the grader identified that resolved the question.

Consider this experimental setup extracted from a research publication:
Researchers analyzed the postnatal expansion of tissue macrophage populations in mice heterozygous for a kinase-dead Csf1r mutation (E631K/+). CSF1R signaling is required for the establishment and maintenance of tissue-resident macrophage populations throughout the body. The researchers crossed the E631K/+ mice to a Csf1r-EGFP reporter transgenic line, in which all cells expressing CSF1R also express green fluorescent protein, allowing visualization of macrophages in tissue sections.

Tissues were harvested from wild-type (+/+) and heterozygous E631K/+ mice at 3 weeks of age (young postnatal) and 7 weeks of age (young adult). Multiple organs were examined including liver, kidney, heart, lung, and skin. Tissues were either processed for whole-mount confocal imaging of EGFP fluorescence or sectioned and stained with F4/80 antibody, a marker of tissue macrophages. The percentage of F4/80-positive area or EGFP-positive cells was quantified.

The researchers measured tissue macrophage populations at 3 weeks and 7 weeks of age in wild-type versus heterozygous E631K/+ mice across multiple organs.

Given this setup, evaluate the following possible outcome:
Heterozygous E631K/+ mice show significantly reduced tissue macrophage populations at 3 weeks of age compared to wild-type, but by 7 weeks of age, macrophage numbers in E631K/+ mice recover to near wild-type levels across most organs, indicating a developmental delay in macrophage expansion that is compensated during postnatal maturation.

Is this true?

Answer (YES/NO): YES